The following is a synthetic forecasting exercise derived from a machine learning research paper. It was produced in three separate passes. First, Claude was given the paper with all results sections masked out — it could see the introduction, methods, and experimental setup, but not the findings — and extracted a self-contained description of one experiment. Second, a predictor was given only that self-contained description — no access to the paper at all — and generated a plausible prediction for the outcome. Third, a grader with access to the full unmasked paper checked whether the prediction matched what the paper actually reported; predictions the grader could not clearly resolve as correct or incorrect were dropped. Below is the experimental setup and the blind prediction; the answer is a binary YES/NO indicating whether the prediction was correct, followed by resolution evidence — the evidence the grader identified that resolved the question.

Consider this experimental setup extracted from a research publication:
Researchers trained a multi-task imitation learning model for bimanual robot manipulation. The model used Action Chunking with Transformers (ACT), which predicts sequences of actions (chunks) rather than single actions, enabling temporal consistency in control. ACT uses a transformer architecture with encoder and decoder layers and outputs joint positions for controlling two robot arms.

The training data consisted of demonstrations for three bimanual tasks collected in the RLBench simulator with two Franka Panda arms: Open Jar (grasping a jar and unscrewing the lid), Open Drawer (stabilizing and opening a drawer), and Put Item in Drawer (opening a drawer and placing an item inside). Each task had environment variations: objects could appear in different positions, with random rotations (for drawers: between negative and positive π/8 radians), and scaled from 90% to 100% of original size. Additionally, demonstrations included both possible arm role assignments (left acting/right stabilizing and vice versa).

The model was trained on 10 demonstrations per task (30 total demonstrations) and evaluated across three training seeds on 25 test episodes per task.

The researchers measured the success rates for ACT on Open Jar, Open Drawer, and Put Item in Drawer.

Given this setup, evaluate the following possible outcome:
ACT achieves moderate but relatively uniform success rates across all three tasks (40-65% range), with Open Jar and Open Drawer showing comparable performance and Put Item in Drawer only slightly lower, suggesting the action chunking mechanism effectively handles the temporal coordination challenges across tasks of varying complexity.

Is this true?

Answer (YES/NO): NO